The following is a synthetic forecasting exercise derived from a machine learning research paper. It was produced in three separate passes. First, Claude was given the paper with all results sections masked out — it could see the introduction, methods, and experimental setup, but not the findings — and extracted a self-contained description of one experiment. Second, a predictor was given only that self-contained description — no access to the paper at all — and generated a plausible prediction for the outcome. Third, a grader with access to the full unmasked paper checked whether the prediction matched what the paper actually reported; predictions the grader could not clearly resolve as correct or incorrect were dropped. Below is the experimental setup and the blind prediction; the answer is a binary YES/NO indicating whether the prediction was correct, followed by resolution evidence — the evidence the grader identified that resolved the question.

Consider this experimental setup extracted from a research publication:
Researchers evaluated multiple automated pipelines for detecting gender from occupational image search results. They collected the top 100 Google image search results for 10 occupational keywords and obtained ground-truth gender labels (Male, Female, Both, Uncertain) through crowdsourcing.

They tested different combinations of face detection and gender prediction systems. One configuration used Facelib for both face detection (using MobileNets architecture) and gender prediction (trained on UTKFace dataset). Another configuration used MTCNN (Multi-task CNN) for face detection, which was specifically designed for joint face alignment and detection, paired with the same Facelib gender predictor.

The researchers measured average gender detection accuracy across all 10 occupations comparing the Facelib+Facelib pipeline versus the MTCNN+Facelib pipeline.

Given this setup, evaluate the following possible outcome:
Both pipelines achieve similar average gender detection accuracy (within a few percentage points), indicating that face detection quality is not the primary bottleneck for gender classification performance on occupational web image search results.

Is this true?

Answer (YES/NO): NO